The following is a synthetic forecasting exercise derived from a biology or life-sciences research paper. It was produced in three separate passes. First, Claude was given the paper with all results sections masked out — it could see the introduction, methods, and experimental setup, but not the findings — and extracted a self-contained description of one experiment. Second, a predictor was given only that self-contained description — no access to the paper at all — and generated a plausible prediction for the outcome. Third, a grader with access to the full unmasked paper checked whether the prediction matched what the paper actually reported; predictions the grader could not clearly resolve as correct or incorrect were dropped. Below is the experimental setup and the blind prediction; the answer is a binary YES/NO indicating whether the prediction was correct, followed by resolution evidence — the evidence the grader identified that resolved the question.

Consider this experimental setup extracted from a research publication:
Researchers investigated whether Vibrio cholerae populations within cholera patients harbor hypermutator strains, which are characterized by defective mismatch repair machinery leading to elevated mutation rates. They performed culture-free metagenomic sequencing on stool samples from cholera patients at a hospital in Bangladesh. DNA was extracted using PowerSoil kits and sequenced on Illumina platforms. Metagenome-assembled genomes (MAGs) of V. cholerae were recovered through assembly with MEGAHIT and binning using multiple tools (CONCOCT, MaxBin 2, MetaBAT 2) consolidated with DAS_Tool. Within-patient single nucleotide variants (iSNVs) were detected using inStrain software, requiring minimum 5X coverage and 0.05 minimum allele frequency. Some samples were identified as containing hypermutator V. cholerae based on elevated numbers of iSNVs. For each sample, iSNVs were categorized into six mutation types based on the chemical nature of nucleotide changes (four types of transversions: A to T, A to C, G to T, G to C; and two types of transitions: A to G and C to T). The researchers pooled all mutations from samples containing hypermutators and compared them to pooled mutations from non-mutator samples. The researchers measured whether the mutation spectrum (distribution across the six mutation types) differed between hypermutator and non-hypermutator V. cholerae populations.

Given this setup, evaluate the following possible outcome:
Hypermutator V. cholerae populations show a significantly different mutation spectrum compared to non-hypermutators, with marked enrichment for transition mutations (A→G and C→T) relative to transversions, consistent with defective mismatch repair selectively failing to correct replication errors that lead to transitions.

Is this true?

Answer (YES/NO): NO